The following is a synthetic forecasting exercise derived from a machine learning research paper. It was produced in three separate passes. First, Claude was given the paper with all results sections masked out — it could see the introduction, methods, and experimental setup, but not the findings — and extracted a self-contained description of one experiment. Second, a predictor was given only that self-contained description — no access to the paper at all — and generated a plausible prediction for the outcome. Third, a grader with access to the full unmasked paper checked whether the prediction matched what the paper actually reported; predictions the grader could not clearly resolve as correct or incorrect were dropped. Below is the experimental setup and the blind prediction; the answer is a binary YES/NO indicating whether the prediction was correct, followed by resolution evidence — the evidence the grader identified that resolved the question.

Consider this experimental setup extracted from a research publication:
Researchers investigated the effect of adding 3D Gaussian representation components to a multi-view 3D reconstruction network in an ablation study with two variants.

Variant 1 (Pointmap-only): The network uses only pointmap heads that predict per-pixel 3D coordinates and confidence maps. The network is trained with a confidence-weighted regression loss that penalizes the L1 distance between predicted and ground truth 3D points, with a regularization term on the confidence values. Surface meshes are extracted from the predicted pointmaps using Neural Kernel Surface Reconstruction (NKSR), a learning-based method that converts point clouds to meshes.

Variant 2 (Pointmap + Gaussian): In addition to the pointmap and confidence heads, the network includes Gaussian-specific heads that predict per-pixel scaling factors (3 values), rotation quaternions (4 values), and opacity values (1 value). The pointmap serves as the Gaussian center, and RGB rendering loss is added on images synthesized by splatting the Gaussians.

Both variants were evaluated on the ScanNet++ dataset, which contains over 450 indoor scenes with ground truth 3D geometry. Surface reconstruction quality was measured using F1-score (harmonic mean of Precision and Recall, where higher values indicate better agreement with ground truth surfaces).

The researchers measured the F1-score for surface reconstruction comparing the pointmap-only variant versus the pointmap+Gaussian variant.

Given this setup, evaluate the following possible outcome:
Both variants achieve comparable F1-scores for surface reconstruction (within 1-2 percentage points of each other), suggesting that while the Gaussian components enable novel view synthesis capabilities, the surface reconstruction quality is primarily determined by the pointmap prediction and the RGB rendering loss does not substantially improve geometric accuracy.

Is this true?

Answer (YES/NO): NO